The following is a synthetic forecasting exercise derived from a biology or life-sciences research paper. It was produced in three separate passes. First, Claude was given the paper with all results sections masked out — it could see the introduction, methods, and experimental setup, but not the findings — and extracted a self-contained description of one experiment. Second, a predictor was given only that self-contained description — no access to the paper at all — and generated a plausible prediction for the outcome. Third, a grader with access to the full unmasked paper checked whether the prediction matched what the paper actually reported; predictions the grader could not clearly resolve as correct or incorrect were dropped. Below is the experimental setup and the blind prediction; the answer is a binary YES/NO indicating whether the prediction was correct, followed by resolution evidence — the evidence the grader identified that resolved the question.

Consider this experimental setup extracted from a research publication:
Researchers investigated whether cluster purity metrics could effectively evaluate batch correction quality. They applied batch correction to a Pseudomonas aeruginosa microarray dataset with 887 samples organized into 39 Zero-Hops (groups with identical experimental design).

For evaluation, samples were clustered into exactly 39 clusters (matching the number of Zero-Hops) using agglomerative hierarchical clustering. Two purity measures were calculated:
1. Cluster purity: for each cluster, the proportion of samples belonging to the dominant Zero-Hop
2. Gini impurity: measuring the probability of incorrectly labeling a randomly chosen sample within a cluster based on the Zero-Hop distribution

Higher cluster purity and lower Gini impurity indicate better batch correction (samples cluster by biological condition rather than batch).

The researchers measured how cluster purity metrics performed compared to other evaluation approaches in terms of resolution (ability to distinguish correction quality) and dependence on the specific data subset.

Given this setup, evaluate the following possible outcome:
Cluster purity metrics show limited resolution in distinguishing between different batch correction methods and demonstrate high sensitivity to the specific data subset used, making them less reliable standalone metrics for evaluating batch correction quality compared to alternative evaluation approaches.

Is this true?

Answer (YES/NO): NO